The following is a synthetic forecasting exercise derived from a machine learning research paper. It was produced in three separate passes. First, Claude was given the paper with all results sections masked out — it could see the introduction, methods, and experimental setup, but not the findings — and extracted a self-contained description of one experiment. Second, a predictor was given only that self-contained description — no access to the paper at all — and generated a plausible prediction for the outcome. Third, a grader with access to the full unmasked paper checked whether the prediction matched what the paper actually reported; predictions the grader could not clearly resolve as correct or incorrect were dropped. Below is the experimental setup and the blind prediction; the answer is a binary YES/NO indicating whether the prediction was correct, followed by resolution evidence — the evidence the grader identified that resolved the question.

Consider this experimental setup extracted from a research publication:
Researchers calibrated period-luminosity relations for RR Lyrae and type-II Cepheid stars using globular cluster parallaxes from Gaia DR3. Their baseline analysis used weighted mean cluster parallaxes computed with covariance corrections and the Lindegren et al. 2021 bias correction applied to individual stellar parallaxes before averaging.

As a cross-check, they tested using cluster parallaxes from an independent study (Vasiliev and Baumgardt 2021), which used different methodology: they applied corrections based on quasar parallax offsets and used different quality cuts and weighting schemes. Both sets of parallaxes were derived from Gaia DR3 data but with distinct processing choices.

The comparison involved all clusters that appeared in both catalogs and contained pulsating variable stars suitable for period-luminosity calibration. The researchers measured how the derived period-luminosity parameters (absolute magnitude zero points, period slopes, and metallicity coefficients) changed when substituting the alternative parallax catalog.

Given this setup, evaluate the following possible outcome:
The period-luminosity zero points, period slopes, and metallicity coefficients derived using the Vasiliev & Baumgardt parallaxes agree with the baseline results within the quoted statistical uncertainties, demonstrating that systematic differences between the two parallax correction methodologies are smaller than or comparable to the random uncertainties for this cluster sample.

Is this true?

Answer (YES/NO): YES